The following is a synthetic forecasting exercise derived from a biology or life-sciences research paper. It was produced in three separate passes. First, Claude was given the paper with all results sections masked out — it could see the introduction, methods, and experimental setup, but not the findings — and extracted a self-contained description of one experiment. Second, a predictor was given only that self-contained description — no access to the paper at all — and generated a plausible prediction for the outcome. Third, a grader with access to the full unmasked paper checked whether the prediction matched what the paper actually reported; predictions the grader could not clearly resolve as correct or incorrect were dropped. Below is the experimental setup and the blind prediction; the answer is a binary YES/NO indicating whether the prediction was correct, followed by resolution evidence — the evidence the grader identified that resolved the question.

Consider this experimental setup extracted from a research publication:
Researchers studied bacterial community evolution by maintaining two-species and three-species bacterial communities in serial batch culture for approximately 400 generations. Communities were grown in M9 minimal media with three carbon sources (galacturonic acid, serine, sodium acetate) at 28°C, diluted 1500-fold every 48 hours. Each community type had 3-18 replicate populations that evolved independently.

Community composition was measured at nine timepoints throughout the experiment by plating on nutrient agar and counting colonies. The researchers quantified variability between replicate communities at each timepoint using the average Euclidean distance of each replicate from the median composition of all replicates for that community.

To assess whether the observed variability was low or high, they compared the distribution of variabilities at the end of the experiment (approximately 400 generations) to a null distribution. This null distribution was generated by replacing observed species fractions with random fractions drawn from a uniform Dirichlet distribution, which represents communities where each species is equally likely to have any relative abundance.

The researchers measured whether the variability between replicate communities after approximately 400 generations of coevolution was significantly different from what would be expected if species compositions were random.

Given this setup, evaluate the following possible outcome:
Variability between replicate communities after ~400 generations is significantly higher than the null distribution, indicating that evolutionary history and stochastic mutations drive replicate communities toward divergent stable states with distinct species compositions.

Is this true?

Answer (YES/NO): NO